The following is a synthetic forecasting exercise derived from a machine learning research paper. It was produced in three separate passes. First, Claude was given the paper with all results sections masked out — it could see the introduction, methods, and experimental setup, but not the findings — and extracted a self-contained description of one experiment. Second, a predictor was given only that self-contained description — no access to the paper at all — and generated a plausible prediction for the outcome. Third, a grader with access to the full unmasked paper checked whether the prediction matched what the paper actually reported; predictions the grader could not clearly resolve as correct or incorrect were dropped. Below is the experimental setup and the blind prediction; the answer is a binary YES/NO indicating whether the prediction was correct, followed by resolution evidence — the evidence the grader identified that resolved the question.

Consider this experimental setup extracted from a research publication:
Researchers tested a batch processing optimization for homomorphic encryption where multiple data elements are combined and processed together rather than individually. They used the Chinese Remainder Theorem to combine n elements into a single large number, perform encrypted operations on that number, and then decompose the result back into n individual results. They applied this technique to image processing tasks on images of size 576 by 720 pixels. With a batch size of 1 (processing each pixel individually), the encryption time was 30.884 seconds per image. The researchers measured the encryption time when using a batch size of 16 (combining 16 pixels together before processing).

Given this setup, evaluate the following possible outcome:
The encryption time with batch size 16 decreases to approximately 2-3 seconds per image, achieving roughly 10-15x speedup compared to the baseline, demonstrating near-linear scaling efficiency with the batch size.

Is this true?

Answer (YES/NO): NO